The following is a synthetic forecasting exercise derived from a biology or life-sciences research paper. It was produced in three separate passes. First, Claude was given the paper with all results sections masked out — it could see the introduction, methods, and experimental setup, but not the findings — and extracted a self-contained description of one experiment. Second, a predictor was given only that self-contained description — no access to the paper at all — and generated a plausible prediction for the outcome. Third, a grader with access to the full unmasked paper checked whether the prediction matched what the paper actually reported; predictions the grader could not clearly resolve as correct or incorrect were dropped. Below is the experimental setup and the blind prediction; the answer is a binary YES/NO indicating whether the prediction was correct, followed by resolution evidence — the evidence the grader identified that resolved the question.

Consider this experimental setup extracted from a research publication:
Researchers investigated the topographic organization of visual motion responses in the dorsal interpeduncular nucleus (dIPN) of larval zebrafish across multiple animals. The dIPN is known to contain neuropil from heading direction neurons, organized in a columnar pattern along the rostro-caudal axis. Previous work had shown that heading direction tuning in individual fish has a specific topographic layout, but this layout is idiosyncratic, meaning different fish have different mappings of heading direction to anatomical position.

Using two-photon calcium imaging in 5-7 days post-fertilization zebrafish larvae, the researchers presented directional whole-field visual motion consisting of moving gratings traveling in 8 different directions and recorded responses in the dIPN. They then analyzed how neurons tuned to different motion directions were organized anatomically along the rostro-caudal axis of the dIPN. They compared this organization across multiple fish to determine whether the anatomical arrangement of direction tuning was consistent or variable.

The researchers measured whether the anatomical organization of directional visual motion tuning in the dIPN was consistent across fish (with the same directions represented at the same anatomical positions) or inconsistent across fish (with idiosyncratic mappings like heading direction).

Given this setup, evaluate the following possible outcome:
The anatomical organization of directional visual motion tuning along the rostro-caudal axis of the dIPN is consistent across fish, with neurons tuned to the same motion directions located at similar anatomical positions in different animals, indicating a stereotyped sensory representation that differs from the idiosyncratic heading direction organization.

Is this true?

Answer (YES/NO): YES